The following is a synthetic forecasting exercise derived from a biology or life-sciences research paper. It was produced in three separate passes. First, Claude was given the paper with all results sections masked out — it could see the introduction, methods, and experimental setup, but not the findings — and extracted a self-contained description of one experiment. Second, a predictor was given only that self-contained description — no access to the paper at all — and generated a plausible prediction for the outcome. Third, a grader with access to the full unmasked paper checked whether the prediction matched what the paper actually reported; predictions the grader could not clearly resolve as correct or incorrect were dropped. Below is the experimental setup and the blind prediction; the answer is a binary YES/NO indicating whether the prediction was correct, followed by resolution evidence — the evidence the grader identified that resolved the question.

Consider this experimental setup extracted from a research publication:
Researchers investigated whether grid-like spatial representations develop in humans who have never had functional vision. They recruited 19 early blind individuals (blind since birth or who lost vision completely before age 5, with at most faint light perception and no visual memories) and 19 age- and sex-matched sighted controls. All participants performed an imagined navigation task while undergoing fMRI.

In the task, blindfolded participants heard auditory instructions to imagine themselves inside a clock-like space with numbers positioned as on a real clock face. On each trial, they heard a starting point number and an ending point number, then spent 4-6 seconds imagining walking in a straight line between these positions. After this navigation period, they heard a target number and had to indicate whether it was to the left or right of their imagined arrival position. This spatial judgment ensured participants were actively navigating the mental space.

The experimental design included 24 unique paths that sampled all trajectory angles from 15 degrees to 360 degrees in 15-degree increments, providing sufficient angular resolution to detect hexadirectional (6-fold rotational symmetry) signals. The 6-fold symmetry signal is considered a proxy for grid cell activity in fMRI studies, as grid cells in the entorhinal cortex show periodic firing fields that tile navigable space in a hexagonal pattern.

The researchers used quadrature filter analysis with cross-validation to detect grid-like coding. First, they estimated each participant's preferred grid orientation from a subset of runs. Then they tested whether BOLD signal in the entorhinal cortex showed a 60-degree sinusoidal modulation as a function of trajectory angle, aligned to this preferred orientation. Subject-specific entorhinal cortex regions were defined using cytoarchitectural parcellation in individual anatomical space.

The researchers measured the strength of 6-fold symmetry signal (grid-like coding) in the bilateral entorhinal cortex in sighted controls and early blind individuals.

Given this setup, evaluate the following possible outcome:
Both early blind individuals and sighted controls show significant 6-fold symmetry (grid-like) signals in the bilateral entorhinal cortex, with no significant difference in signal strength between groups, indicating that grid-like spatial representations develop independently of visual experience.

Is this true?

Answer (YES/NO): NO